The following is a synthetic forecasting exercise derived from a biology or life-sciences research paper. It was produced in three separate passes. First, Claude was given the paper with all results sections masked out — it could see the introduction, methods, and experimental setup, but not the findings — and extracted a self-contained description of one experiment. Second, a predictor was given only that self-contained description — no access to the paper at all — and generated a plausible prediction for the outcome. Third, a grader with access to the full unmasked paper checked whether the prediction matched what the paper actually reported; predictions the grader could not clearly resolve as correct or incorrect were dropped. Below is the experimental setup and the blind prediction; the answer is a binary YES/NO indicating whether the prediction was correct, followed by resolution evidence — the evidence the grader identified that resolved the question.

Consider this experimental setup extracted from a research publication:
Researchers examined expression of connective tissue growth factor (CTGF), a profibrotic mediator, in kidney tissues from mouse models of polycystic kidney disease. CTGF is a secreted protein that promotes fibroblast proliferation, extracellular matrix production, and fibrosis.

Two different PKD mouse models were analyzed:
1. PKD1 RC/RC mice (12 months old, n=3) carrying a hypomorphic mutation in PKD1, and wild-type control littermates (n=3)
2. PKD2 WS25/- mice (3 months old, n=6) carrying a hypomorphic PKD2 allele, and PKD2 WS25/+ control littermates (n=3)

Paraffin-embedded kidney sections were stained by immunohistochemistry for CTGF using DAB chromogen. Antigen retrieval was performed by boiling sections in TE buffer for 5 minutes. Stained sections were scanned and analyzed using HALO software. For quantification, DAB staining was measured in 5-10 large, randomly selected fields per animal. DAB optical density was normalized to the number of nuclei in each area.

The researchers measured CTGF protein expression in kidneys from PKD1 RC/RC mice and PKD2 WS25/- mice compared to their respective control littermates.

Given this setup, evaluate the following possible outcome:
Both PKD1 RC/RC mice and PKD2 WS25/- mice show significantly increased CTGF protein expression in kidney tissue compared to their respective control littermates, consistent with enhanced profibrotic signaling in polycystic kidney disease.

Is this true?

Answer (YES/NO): NO